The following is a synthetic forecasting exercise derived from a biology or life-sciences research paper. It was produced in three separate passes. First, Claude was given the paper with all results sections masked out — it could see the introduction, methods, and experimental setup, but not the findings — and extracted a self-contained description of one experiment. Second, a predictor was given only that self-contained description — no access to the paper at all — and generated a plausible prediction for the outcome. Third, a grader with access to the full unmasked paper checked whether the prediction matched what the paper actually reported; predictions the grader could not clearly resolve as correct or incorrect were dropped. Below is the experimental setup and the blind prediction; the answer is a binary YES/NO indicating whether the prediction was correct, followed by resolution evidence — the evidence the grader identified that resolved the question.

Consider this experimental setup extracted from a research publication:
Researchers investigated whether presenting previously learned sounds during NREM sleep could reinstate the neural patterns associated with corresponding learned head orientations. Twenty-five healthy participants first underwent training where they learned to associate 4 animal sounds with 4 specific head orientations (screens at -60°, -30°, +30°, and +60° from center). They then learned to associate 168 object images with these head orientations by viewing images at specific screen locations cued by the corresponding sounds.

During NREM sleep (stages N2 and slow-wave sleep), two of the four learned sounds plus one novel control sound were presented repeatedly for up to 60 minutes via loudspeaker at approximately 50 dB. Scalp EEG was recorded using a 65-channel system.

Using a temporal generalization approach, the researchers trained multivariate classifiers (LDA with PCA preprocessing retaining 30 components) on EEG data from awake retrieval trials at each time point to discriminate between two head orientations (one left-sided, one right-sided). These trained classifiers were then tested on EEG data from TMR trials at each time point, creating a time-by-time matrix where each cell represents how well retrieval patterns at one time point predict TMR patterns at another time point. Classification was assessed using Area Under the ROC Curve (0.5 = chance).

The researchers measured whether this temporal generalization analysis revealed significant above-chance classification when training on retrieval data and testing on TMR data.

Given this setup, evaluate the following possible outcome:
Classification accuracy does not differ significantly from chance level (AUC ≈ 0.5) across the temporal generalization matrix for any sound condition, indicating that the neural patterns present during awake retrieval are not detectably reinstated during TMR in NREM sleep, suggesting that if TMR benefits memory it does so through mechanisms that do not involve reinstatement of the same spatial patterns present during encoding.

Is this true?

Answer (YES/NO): NO